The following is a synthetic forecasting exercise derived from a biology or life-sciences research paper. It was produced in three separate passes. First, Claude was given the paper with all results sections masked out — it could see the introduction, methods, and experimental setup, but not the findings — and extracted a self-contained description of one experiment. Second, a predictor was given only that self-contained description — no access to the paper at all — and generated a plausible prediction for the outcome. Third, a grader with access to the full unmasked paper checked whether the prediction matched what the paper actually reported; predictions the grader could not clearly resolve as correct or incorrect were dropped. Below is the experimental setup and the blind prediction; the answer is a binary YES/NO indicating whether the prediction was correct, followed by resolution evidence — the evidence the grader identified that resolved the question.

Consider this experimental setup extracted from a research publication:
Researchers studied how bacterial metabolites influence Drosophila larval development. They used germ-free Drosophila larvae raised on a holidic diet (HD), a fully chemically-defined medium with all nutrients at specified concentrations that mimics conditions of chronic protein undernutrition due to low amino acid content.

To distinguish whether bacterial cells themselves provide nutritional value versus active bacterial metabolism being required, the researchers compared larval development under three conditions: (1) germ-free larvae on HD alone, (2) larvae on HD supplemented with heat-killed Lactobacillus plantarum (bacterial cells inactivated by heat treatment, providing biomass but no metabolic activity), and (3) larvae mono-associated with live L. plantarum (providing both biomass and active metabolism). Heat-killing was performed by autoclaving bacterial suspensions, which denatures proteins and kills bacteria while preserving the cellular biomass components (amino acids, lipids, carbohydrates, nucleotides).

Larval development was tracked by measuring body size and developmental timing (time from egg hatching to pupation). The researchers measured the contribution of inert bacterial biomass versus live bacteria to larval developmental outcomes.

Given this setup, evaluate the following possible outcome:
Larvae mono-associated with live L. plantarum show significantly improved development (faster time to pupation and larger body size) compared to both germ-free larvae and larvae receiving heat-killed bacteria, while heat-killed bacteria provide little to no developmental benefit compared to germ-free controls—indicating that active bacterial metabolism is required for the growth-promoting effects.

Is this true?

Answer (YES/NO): YES